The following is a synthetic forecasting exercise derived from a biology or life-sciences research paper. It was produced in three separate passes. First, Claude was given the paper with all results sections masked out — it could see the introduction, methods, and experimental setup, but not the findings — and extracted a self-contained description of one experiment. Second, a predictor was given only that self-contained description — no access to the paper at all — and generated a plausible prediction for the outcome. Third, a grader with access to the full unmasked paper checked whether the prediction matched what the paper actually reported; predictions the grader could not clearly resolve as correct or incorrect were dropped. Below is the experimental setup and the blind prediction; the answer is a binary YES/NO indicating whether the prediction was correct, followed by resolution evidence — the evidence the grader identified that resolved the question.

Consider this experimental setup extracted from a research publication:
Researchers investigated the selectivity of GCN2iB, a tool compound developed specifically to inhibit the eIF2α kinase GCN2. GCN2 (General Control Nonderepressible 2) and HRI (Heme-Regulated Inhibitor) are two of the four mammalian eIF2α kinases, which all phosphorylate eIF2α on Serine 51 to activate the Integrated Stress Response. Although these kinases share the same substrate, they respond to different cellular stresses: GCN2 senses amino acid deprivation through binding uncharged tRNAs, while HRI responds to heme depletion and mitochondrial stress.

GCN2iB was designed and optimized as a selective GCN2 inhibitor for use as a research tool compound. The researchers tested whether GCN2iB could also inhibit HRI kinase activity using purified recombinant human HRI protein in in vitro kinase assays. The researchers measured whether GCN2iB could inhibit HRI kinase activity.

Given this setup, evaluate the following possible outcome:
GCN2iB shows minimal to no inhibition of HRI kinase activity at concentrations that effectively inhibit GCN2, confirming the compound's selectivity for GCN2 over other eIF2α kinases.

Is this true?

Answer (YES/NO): NO